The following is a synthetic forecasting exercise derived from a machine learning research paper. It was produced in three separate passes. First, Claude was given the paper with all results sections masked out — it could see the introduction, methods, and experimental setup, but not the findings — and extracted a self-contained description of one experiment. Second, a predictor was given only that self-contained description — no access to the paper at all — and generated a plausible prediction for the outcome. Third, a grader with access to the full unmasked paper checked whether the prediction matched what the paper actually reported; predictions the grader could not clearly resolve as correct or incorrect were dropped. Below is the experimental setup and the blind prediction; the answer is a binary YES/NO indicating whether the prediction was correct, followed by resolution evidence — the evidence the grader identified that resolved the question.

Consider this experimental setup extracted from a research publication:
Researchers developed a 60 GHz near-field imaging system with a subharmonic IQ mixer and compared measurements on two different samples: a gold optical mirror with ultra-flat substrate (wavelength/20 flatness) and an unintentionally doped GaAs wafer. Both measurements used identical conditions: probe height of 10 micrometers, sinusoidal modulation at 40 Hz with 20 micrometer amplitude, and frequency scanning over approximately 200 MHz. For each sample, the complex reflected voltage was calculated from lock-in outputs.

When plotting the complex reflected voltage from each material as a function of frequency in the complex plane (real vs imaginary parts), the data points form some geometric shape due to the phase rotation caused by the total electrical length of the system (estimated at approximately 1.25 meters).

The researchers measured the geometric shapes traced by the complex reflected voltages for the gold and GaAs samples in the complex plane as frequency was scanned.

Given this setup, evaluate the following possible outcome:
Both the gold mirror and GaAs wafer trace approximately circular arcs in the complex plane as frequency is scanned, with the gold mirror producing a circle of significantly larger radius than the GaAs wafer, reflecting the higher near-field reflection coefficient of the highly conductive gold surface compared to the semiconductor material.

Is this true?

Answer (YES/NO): NO